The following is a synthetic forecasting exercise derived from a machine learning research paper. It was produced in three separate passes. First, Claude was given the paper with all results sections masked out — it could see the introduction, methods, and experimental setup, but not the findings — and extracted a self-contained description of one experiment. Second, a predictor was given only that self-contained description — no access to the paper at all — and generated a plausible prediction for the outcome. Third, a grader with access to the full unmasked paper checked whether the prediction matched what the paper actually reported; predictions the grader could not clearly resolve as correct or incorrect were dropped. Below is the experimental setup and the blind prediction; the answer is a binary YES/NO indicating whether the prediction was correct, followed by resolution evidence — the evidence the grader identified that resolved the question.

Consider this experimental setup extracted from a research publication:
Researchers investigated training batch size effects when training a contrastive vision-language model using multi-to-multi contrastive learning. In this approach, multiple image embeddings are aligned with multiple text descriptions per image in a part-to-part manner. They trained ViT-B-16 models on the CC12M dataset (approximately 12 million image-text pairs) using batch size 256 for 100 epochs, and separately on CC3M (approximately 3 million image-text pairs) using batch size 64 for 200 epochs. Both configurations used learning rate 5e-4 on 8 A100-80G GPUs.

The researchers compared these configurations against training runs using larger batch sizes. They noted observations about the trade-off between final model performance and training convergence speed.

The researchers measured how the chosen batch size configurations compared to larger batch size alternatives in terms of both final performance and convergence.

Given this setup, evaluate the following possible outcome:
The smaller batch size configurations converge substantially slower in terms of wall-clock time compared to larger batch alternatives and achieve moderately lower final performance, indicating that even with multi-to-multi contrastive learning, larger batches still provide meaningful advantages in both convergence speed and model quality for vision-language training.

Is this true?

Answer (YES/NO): NO